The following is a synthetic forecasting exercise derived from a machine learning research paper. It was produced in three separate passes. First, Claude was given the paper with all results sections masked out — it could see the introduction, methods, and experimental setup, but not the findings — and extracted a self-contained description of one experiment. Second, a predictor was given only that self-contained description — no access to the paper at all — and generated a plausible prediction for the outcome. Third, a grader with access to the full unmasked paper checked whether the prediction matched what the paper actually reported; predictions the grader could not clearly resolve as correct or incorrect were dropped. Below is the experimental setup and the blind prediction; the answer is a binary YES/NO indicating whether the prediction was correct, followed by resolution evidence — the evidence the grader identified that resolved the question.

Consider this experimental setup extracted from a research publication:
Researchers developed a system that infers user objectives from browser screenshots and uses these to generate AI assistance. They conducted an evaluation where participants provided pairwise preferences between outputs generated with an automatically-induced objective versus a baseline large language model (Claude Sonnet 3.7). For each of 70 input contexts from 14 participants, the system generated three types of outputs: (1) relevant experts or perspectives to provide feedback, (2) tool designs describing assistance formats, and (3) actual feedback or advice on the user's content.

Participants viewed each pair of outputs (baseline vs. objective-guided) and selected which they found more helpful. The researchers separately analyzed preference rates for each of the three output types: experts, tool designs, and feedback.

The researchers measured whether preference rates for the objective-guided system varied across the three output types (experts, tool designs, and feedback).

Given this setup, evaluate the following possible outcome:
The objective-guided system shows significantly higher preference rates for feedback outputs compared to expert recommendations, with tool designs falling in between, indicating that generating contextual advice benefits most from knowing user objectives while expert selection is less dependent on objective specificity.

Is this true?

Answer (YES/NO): NO